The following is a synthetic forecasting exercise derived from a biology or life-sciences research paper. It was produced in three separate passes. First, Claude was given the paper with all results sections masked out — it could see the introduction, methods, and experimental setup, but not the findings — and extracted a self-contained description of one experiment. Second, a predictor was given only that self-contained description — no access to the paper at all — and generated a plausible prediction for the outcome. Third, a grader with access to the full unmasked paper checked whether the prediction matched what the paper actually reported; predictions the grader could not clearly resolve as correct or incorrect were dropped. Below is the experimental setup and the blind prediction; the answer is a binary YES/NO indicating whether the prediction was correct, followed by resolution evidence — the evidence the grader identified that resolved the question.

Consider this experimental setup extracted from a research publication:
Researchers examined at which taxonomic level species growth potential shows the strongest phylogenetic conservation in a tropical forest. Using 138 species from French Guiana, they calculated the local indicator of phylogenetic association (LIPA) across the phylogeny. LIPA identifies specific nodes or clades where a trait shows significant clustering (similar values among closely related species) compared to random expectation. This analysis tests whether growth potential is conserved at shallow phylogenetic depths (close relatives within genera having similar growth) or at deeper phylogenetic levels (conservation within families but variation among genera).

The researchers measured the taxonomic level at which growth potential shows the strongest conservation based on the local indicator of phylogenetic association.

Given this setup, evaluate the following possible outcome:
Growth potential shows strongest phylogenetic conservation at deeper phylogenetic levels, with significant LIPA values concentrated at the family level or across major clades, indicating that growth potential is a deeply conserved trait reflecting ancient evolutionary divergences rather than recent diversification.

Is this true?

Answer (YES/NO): NO